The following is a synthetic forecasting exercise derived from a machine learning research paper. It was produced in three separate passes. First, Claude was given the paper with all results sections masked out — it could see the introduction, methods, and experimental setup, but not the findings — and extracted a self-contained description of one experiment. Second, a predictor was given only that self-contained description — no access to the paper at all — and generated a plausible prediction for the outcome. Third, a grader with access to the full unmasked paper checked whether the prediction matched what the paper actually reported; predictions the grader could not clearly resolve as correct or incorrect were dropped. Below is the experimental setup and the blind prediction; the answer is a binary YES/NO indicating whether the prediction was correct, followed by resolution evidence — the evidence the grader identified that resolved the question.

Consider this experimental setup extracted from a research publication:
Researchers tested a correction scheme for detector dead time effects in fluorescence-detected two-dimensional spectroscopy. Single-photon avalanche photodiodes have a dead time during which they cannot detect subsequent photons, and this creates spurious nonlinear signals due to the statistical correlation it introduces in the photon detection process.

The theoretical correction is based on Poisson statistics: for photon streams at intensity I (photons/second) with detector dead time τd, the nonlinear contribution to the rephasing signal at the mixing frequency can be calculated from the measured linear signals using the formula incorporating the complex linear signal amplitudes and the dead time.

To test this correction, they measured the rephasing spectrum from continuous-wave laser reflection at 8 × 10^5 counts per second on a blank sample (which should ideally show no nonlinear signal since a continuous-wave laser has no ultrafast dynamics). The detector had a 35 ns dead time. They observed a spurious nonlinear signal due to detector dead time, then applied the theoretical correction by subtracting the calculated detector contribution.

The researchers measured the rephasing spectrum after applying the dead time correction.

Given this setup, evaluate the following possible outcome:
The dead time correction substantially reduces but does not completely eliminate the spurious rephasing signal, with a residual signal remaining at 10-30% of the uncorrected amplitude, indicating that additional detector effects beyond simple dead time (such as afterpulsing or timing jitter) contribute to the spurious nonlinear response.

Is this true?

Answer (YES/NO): NO